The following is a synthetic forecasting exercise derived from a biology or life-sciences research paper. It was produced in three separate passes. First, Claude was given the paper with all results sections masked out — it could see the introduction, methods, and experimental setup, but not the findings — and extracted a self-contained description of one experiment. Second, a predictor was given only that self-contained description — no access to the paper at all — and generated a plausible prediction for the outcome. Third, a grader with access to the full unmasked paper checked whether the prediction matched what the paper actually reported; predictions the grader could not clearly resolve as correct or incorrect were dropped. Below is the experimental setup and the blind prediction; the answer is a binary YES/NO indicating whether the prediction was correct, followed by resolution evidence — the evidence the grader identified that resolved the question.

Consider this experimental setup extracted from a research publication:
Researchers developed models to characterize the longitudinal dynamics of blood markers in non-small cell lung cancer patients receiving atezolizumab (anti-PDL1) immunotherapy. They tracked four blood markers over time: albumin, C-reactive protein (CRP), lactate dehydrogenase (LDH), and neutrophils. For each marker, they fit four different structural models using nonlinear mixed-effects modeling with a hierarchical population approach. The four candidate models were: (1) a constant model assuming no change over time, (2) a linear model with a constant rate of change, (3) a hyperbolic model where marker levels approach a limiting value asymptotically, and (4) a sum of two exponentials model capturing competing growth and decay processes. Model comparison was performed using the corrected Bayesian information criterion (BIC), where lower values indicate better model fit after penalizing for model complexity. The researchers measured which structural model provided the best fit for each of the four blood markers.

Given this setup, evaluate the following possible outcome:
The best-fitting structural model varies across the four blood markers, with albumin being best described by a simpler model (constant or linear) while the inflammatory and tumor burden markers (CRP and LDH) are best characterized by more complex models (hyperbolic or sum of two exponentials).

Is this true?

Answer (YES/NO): NO